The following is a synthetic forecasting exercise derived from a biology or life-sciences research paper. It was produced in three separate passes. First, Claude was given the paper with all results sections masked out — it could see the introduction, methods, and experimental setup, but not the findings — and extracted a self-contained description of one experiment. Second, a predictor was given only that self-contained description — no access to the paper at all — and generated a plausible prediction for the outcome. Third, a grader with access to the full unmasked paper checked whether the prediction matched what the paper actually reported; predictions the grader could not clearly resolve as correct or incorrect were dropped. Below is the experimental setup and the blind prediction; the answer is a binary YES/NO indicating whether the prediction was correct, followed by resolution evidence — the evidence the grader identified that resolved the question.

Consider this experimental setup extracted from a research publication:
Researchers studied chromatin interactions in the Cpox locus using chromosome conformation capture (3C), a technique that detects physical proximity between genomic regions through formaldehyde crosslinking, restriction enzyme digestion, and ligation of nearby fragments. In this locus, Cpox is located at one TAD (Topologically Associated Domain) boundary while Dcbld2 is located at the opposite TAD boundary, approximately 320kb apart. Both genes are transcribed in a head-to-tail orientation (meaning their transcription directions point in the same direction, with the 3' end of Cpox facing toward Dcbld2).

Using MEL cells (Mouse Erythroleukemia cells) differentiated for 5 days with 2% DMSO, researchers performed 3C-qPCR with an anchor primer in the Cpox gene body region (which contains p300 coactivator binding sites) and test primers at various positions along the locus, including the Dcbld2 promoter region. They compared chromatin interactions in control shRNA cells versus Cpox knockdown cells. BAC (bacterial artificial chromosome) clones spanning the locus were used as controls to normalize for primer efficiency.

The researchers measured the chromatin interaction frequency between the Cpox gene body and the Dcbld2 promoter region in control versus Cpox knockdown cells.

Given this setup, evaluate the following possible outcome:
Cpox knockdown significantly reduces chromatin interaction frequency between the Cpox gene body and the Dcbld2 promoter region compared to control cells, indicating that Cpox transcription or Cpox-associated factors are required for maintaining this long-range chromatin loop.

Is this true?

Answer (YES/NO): YES